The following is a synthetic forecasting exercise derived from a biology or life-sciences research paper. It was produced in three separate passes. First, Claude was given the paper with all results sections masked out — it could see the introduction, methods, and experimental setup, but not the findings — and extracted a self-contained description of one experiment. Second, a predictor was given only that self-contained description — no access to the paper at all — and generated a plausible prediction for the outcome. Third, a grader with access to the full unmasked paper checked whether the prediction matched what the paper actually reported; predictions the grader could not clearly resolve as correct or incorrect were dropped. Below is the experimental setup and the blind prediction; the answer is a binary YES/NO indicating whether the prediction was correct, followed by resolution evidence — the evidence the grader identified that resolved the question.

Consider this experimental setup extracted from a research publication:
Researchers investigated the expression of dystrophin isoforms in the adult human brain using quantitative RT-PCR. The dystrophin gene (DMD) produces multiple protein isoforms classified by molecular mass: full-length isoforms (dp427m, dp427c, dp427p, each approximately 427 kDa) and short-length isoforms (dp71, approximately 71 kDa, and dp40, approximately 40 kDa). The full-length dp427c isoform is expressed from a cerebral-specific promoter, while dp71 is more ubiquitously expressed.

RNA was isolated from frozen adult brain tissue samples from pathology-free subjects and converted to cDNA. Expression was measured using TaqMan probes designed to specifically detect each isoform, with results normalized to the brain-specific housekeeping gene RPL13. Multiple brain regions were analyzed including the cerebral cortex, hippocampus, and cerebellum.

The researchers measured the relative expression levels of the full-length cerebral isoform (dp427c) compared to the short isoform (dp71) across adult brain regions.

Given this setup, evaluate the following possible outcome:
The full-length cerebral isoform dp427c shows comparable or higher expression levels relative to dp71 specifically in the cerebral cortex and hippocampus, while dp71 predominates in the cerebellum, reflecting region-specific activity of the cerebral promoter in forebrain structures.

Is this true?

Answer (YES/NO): NO